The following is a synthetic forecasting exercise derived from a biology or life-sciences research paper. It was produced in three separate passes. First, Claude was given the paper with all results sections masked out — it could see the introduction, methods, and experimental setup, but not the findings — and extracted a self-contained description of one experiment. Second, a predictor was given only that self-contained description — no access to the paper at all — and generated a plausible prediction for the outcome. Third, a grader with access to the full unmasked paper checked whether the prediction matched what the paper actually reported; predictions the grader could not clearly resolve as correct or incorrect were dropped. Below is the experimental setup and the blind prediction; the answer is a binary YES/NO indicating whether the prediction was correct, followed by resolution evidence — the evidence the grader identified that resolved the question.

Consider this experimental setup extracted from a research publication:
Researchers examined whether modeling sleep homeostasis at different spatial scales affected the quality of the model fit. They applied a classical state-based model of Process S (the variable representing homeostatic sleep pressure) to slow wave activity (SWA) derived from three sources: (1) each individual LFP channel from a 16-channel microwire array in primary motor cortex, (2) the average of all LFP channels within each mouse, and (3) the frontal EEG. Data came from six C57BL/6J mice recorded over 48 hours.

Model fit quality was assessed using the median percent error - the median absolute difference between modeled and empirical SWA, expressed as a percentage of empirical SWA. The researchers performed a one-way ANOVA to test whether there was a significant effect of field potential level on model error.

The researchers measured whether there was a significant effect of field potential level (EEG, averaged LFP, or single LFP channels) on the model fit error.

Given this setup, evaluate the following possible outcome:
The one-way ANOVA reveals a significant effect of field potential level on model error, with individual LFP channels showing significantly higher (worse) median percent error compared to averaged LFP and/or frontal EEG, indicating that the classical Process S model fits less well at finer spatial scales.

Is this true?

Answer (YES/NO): NO